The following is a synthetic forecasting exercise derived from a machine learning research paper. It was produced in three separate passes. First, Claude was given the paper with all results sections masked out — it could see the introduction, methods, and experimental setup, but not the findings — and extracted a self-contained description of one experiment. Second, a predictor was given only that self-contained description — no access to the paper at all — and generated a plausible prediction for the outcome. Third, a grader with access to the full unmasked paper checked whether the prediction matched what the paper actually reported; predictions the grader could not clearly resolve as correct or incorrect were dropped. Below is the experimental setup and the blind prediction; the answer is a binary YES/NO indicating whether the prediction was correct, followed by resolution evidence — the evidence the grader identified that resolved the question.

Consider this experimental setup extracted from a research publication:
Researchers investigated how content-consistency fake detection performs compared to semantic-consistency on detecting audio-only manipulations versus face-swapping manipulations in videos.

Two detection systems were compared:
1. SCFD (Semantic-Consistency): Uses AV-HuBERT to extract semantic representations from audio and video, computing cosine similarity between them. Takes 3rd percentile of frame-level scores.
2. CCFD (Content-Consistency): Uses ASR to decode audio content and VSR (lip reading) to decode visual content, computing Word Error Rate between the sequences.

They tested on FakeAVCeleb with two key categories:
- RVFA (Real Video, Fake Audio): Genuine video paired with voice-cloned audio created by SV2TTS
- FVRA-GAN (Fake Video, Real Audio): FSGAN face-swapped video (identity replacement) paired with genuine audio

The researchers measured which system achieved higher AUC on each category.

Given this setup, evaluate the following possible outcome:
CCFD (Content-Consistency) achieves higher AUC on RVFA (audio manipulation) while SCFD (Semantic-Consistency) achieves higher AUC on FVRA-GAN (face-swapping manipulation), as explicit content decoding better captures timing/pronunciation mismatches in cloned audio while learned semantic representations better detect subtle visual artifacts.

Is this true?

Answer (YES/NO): NO